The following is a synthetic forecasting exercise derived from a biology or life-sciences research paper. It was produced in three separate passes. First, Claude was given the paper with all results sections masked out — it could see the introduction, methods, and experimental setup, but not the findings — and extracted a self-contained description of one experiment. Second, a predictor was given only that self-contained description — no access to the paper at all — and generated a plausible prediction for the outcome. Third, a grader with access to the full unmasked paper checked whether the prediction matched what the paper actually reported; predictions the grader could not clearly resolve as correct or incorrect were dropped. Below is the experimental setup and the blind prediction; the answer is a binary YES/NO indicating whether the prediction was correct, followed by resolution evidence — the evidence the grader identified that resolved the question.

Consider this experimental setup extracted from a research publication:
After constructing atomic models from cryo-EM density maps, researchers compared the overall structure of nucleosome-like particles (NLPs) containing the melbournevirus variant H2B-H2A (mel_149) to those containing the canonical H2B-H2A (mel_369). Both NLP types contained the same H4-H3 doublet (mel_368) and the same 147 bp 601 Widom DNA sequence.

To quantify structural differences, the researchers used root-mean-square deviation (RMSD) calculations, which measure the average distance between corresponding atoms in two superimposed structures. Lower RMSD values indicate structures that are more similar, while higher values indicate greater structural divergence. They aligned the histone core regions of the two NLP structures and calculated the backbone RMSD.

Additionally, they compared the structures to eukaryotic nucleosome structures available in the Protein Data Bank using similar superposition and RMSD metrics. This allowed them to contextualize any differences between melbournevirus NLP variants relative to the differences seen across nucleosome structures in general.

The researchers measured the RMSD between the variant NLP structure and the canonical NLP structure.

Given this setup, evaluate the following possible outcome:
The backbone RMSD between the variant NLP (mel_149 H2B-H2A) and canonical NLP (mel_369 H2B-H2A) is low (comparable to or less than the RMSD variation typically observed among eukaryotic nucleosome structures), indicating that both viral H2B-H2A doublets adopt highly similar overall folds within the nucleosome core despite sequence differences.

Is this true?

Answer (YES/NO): NO